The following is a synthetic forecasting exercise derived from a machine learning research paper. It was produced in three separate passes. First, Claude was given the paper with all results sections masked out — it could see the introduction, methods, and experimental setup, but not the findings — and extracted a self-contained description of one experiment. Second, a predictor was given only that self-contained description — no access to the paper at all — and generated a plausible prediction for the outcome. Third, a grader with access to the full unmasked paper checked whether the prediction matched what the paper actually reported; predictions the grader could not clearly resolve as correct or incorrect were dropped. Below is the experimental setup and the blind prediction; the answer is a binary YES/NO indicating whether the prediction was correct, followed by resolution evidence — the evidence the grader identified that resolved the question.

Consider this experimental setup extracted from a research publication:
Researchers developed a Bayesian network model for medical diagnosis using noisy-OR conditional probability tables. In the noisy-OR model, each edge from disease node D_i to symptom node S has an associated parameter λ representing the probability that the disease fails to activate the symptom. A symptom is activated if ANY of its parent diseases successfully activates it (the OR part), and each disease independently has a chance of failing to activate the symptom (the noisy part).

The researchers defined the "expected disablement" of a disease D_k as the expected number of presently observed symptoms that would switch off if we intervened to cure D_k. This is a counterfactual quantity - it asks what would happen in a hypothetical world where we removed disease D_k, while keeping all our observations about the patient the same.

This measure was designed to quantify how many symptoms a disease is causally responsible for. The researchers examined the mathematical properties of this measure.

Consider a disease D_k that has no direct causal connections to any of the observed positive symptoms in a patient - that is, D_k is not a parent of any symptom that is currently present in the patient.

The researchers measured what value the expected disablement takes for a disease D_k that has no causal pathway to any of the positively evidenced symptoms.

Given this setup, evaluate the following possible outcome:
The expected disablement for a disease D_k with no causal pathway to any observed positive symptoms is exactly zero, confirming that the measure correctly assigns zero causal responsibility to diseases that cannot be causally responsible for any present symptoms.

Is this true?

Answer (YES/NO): YES